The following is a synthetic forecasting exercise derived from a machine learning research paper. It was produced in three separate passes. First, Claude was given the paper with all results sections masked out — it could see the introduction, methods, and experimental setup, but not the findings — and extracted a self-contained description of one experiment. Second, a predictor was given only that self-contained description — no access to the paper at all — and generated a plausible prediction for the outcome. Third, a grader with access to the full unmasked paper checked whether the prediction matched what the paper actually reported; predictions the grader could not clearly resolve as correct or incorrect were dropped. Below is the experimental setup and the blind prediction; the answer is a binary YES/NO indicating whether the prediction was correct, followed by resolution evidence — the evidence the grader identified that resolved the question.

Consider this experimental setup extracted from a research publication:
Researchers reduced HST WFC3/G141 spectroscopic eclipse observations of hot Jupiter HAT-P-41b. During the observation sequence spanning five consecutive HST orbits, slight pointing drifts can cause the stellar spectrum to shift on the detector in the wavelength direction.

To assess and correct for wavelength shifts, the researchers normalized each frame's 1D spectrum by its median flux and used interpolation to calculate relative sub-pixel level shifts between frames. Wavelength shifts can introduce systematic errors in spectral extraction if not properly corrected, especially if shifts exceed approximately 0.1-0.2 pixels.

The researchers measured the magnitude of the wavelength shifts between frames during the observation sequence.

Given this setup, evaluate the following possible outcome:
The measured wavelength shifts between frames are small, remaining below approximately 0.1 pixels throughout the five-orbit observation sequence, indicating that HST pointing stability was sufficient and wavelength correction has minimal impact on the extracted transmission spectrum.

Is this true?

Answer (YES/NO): YES